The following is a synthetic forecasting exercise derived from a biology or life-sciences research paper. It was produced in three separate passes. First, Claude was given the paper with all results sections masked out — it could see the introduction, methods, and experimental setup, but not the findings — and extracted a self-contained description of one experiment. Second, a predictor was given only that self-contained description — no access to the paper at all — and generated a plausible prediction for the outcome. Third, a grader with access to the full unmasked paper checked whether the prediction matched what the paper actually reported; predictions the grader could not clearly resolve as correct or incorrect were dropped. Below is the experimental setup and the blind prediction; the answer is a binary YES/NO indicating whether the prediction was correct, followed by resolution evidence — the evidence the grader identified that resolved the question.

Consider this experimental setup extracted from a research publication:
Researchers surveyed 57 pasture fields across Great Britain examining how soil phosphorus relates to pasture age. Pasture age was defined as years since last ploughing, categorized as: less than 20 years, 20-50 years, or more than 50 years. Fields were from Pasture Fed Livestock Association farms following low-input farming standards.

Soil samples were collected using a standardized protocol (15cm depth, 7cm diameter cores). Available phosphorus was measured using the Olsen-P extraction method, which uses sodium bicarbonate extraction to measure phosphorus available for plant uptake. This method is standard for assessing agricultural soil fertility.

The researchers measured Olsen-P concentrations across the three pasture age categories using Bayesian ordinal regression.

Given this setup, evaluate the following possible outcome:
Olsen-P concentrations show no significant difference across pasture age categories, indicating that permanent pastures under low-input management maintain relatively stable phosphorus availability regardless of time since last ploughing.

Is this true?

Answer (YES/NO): YES